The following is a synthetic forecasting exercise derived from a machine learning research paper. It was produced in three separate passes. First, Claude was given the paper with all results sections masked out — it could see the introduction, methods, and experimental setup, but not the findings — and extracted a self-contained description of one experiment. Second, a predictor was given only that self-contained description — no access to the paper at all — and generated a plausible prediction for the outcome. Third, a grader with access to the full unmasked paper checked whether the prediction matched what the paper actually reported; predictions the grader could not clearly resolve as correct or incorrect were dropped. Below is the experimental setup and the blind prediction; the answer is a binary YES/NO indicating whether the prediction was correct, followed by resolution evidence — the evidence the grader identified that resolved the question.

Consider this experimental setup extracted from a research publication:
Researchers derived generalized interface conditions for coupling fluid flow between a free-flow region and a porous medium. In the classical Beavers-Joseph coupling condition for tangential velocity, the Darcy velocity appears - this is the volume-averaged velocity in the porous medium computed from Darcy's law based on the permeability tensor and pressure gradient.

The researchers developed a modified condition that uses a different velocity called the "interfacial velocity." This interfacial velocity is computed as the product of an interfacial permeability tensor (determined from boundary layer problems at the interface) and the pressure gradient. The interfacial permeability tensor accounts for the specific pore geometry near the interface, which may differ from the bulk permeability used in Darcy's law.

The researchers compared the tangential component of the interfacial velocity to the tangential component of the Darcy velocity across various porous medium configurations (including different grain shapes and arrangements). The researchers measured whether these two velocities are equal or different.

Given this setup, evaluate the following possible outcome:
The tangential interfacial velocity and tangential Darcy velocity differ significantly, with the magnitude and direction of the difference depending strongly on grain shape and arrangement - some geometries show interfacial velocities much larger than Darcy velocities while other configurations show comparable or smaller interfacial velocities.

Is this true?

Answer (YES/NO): NO